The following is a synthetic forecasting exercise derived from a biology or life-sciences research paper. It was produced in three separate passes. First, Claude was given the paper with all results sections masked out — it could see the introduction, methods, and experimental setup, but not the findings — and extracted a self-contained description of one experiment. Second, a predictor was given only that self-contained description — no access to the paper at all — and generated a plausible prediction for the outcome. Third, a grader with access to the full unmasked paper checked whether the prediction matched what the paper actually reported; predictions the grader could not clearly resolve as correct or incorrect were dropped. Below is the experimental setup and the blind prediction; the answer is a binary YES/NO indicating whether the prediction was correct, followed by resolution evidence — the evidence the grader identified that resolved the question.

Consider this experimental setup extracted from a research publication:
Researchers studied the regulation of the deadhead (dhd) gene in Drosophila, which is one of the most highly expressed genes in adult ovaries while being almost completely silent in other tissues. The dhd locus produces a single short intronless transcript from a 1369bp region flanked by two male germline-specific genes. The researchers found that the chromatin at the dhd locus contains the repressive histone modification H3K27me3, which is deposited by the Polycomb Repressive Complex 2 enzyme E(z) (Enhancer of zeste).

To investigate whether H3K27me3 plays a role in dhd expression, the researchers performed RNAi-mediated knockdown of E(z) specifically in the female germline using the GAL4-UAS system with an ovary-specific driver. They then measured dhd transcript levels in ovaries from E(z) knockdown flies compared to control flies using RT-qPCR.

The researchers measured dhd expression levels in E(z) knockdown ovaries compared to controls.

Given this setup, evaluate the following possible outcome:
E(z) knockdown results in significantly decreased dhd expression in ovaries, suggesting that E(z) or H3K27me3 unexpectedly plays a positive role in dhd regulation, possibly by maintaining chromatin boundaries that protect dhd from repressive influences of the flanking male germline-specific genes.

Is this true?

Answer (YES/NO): NO